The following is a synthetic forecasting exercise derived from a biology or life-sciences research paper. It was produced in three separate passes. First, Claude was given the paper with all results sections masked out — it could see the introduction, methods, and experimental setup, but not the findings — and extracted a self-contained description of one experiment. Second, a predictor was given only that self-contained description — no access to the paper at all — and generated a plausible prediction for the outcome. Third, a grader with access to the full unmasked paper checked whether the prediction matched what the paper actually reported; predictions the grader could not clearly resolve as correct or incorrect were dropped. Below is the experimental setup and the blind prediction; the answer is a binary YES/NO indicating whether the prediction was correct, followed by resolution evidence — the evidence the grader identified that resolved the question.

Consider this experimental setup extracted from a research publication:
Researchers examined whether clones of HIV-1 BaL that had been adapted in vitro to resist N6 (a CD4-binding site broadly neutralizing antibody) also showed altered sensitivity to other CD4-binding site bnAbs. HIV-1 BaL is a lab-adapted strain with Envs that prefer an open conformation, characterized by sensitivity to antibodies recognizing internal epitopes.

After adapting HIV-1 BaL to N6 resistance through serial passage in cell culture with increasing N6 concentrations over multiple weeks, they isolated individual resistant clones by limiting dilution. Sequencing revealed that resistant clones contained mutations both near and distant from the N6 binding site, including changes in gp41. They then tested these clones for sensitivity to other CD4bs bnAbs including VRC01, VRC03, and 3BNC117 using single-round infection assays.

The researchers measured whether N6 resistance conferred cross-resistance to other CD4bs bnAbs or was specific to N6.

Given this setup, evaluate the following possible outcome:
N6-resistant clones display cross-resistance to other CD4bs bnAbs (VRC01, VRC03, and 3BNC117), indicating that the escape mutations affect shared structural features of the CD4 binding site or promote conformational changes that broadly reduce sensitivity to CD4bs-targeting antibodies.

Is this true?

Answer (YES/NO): YES